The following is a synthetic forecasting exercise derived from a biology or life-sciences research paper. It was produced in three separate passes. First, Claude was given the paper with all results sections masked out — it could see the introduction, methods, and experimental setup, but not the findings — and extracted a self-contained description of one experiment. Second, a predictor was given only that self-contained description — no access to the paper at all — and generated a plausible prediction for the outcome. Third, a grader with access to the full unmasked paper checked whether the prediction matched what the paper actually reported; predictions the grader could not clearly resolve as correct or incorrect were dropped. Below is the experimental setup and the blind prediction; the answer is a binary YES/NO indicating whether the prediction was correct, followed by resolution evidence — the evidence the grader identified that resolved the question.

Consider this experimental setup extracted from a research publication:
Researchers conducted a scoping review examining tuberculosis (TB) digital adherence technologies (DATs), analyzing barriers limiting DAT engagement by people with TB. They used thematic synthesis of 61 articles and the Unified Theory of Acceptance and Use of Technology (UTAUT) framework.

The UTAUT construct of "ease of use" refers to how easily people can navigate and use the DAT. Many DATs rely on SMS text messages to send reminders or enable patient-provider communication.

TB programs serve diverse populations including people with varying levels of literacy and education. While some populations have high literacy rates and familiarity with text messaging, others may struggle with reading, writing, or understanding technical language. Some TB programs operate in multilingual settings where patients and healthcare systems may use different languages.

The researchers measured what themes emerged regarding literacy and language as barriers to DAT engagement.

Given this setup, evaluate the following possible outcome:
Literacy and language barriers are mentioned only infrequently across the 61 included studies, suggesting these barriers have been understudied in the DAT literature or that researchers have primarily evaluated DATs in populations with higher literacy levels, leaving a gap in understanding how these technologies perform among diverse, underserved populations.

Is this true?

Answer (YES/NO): NO